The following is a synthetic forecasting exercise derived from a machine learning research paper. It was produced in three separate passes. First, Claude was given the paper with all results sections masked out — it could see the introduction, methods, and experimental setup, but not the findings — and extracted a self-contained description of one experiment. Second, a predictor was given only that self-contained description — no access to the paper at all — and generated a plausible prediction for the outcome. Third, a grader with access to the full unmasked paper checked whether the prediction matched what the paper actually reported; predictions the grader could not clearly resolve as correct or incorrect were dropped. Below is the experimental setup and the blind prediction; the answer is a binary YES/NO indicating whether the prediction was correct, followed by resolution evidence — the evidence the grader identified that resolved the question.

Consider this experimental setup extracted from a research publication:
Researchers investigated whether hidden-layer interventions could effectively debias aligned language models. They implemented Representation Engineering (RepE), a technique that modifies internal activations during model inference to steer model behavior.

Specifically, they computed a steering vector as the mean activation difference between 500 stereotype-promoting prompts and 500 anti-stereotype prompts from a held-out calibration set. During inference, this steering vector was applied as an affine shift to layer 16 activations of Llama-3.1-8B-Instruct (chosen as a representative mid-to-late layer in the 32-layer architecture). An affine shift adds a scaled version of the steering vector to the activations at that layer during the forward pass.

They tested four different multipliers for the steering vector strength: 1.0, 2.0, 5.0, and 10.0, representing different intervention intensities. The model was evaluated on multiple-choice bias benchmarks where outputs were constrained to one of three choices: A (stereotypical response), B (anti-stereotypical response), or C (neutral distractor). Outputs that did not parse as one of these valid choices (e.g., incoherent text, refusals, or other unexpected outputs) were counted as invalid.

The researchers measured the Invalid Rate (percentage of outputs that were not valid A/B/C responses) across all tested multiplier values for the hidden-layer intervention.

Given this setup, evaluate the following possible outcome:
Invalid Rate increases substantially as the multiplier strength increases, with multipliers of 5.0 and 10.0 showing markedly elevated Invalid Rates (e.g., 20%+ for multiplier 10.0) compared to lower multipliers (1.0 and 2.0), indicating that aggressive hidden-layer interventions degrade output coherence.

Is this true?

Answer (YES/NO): NO